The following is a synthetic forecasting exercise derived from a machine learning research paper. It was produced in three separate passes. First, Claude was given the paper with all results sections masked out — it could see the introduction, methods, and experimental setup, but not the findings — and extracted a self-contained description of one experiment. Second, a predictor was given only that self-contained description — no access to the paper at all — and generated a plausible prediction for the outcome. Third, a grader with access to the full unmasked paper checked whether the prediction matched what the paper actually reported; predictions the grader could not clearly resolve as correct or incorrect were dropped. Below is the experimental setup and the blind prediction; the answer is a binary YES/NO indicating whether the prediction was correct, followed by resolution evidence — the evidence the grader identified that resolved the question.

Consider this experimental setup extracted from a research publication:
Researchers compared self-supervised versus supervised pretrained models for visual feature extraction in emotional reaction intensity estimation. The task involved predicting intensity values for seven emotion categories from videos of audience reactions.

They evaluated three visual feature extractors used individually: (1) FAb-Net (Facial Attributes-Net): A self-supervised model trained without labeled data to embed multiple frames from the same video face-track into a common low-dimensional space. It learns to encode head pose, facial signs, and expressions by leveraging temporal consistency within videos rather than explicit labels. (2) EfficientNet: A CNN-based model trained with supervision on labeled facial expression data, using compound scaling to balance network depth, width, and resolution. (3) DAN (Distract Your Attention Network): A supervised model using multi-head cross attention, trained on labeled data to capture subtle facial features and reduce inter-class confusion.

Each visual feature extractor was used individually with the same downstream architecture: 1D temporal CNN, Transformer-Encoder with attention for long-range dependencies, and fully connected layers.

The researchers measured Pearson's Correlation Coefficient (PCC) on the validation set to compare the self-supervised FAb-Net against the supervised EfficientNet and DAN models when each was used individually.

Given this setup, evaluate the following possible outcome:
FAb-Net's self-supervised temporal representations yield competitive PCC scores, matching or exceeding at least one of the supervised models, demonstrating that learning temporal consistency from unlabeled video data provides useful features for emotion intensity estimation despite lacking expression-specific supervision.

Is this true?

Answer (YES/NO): NO